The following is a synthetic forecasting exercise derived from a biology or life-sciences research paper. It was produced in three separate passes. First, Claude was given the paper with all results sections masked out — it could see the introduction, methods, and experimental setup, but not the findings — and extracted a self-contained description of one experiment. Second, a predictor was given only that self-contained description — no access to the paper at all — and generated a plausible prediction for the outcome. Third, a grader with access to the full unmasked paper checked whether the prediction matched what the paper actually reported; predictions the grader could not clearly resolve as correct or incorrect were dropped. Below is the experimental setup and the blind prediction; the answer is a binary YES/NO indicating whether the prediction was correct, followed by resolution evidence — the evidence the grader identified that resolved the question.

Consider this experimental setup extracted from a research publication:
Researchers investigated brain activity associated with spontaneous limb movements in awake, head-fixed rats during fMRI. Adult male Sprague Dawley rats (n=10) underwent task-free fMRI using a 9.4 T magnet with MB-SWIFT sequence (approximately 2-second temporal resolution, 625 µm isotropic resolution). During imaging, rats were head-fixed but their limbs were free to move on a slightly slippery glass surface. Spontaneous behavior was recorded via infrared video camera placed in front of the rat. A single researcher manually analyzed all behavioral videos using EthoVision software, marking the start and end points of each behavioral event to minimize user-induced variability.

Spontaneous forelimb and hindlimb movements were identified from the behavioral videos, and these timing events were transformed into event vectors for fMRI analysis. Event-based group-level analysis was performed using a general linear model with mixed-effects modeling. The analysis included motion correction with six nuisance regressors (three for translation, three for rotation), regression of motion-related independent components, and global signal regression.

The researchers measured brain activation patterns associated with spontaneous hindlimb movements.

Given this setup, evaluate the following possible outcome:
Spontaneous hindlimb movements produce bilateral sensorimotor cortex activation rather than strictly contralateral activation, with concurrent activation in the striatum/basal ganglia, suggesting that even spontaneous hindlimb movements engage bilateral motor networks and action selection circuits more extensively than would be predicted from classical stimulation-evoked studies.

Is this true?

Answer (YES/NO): NO